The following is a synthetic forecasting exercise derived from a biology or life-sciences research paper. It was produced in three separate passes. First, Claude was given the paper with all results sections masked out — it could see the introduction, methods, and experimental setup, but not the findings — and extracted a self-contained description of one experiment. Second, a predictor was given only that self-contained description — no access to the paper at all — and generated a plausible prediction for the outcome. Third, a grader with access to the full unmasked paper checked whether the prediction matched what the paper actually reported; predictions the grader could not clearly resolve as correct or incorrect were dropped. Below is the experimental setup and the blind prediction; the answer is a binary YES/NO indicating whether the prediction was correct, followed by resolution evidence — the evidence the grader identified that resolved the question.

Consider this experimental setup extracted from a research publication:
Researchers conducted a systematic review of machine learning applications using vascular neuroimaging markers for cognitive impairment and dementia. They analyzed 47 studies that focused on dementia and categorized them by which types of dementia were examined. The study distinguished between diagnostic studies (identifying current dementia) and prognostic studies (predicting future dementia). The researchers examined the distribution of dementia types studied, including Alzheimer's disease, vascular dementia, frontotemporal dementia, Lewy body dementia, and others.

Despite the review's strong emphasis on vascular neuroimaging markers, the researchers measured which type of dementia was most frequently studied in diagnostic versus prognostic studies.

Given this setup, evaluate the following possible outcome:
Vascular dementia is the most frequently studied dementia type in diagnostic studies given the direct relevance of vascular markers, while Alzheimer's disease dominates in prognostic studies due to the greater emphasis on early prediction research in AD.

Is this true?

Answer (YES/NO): NO